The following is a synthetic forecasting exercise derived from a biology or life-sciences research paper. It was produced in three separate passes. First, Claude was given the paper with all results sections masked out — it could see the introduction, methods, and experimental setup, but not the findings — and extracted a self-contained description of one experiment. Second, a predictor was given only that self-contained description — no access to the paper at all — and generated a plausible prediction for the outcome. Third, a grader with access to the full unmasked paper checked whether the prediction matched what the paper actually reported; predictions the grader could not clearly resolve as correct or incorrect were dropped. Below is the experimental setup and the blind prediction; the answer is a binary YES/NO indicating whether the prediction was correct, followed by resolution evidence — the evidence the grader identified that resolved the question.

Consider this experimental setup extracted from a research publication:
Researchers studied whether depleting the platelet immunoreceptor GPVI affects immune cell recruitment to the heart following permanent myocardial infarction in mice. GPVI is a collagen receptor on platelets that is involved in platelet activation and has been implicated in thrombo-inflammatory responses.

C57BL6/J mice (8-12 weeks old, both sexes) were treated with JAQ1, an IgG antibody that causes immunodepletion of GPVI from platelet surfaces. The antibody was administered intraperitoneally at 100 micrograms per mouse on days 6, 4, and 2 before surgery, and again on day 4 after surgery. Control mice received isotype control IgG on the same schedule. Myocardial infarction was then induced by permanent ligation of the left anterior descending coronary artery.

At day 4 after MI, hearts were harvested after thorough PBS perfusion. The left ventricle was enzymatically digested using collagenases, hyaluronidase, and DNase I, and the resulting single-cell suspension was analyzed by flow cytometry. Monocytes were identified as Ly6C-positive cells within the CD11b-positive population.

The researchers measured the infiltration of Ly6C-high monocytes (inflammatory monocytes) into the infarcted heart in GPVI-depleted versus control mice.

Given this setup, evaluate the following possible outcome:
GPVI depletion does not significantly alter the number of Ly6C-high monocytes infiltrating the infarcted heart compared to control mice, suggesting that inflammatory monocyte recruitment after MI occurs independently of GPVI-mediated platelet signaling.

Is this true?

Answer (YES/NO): YES